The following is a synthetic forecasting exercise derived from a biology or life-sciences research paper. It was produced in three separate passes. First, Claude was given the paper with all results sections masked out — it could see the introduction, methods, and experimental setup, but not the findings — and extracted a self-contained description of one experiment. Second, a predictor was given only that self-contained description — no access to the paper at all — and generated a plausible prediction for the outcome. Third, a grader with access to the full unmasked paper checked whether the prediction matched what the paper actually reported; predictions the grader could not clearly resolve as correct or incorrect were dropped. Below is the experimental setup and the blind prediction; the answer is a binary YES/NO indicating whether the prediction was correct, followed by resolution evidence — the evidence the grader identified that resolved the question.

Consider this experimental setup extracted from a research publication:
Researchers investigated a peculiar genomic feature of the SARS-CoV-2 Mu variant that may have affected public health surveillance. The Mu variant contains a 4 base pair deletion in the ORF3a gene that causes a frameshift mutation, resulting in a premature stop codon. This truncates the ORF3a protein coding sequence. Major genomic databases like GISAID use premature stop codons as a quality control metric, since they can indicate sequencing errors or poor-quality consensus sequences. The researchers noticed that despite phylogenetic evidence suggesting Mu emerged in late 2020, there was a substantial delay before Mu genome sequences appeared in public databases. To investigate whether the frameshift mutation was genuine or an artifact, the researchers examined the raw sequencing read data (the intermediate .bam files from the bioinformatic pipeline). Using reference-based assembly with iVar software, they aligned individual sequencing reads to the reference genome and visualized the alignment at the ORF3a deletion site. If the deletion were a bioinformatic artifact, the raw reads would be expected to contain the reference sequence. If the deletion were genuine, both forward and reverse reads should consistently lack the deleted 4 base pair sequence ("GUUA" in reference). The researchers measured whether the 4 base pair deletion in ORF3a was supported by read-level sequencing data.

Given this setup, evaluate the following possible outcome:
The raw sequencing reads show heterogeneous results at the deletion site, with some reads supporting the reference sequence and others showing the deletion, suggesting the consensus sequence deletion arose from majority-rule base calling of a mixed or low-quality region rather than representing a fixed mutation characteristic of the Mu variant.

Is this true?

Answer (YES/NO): NO